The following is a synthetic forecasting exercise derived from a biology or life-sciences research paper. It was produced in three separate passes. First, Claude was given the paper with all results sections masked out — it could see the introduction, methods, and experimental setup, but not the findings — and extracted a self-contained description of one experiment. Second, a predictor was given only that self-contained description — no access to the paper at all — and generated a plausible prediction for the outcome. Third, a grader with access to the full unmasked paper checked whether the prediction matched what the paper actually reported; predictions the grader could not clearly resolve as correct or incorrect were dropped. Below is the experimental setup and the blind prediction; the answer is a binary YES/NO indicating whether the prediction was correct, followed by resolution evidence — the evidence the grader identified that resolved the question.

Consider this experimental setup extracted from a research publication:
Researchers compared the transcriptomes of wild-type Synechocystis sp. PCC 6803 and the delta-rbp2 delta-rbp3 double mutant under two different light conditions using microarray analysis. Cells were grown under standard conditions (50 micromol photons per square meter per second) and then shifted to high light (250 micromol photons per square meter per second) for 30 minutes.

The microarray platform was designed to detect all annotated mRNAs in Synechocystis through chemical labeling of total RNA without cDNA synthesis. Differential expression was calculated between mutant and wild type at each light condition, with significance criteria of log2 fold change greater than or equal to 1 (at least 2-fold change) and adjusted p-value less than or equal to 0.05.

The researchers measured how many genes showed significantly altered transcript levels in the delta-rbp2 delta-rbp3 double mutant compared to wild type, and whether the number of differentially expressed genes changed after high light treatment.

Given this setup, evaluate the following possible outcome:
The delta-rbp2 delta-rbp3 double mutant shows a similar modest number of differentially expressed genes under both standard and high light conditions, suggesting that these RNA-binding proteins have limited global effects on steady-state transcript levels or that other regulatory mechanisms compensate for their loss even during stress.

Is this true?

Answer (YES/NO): NO